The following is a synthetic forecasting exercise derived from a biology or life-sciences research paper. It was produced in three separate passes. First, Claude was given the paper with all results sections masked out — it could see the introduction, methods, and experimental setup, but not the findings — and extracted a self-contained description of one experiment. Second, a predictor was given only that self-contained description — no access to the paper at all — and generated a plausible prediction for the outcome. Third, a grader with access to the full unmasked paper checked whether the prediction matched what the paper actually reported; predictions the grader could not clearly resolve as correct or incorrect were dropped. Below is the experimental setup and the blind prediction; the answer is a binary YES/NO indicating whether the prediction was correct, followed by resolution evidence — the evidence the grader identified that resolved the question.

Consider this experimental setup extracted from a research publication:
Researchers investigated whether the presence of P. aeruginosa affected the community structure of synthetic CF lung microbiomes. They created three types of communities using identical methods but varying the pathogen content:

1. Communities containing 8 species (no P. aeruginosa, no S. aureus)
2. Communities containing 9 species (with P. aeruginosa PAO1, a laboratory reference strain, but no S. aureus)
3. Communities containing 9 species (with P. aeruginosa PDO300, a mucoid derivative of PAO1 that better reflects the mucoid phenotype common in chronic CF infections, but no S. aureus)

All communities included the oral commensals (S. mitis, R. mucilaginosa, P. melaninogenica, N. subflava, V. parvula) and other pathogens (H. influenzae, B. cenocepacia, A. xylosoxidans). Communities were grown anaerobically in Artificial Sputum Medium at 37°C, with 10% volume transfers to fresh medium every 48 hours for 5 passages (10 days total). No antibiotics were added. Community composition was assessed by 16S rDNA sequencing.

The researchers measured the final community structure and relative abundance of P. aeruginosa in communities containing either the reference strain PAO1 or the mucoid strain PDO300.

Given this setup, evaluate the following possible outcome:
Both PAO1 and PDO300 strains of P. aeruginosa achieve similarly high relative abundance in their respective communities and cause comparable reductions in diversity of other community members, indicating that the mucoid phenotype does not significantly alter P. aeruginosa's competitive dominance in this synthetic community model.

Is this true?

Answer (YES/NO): NO